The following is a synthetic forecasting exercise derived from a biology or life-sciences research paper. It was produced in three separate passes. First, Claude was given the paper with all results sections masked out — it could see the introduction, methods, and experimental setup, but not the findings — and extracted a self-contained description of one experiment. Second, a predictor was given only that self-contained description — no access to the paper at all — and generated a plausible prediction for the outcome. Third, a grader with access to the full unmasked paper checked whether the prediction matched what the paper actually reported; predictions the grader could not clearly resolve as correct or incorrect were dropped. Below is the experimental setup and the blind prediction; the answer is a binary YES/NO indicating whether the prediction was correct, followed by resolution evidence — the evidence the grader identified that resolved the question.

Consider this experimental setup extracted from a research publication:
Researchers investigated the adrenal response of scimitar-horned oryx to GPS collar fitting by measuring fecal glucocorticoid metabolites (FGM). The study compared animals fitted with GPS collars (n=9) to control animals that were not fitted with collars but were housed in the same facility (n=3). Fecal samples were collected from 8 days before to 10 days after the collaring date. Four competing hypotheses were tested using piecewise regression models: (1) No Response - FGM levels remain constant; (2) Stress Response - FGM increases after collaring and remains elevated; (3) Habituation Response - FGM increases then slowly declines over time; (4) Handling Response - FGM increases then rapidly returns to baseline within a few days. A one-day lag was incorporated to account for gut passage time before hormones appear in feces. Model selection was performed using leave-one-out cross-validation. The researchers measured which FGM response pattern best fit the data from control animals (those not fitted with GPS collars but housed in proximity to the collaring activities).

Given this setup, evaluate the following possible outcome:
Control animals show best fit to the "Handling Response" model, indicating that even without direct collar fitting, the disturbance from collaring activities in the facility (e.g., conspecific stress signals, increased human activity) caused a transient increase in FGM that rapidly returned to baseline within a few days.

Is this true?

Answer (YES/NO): NO